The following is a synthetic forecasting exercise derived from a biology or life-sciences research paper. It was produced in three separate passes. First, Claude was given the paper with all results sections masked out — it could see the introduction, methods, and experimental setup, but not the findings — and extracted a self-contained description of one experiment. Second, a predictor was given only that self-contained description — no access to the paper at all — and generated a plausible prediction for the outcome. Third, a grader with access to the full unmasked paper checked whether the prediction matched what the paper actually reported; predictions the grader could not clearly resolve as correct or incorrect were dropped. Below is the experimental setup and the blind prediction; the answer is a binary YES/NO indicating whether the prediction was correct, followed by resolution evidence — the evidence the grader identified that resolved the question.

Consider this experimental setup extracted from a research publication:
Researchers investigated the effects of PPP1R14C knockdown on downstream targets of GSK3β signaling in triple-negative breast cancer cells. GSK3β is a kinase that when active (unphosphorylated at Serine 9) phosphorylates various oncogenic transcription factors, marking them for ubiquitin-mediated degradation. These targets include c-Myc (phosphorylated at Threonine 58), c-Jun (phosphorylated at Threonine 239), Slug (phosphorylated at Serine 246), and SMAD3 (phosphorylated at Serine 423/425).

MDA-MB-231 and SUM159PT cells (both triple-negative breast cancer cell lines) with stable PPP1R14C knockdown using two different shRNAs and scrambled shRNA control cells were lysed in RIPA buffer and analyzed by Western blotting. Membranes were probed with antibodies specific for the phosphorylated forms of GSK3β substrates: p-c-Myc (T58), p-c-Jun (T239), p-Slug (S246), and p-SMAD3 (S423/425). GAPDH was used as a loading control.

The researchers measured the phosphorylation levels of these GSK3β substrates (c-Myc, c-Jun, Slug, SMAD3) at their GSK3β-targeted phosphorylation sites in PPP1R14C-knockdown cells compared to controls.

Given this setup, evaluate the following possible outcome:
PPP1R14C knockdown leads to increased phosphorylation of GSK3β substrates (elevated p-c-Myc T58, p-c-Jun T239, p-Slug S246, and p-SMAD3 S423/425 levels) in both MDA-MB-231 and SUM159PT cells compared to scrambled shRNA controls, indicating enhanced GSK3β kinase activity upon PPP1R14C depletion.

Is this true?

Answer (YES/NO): YES